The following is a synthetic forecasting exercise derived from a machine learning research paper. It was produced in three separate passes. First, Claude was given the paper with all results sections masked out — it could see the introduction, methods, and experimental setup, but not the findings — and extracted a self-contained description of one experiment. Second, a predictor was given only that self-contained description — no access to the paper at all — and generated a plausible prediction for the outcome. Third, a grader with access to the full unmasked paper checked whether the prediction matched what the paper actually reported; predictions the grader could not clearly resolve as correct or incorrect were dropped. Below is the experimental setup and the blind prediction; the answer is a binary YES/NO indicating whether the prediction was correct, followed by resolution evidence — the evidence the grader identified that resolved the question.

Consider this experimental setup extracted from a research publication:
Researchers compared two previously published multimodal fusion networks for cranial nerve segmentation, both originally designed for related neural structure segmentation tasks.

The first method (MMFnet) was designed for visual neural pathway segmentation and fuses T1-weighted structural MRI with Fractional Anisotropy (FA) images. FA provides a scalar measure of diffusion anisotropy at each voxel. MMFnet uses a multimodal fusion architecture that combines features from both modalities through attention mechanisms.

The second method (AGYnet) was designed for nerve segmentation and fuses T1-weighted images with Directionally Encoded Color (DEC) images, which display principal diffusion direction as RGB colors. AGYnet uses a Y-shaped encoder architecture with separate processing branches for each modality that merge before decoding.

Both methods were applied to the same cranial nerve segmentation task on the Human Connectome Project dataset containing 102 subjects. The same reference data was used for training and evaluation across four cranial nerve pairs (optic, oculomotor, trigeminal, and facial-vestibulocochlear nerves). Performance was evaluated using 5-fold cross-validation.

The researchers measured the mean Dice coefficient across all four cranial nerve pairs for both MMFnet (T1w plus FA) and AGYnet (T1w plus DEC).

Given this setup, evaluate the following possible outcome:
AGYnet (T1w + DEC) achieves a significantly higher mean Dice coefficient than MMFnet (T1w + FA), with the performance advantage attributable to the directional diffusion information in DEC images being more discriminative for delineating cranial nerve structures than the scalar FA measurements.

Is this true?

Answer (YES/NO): NO